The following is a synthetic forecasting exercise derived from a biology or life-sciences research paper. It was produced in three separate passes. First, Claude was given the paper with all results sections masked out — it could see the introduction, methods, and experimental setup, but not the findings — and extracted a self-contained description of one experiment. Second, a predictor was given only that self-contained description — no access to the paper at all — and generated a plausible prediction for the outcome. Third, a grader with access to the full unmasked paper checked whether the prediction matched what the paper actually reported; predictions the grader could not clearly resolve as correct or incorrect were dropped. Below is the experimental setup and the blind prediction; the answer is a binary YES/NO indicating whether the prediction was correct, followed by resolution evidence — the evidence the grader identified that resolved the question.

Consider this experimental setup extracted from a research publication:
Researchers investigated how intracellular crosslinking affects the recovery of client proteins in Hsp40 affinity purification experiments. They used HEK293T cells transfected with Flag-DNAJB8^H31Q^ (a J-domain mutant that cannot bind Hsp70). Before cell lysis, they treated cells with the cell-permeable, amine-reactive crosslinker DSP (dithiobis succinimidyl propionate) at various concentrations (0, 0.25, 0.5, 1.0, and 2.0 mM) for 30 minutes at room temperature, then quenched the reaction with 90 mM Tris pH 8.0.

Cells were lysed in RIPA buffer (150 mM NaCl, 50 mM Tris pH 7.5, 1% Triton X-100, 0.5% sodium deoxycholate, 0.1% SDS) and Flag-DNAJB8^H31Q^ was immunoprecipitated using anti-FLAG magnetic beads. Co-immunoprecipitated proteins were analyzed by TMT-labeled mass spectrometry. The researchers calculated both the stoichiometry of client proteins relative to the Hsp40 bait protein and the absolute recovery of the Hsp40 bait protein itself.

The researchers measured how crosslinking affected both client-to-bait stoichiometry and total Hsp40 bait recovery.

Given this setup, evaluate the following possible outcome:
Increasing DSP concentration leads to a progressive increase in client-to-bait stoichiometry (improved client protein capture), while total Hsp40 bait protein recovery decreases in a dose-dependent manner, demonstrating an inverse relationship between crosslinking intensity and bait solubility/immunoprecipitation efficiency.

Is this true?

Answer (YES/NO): NO